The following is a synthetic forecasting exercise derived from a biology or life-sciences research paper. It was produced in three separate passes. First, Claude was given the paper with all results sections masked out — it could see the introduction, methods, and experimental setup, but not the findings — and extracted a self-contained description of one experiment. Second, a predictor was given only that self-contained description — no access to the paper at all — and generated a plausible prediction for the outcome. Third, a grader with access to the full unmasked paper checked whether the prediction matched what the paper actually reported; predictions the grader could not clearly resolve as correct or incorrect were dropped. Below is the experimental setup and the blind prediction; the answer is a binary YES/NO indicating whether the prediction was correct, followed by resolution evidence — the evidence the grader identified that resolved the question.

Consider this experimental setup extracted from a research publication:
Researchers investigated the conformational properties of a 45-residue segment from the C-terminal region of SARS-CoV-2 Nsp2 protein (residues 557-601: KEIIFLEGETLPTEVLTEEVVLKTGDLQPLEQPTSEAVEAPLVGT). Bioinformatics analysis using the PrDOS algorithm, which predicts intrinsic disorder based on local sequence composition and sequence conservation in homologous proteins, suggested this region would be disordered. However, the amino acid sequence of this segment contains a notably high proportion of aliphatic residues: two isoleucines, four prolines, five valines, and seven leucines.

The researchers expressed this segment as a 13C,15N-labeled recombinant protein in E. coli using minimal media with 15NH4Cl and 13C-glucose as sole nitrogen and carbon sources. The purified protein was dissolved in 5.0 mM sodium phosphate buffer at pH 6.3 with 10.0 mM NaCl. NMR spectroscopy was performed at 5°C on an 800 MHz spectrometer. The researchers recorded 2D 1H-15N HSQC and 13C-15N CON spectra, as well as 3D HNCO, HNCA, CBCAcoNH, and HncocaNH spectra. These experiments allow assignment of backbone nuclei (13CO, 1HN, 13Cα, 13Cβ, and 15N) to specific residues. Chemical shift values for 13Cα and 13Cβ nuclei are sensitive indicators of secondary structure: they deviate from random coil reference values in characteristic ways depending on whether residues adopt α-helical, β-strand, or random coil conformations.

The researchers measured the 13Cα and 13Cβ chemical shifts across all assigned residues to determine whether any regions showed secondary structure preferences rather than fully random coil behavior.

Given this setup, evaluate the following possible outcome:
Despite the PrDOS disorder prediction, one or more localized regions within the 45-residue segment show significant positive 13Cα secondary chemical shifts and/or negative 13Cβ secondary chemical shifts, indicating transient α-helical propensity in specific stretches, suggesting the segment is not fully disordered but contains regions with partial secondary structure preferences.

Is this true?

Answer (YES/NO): NO